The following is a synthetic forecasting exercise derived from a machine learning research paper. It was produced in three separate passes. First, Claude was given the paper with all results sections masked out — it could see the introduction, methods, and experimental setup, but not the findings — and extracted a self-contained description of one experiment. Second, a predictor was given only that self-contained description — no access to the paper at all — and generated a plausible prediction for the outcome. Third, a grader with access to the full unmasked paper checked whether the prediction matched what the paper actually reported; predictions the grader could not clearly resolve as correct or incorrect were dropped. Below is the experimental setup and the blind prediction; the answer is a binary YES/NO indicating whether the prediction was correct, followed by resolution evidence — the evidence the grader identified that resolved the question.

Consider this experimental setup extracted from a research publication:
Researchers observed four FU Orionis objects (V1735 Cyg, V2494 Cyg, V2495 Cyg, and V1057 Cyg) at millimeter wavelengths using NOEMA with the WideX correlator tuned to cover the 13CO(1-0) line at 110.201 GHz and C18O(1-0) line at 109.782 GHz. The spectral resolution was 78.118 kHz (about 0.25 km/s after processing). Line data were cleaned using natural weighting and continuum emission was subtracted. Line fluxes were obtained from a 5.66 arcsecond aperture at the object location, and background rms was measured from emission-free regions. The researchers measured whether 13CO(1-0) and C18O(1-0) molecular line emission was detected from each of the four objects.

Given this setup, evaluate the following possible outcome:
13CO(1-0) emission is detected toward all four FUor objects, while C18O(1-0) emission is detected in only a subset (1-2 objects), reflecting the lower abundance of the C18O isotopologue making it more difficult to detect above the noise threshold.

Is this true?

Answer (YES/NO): NO